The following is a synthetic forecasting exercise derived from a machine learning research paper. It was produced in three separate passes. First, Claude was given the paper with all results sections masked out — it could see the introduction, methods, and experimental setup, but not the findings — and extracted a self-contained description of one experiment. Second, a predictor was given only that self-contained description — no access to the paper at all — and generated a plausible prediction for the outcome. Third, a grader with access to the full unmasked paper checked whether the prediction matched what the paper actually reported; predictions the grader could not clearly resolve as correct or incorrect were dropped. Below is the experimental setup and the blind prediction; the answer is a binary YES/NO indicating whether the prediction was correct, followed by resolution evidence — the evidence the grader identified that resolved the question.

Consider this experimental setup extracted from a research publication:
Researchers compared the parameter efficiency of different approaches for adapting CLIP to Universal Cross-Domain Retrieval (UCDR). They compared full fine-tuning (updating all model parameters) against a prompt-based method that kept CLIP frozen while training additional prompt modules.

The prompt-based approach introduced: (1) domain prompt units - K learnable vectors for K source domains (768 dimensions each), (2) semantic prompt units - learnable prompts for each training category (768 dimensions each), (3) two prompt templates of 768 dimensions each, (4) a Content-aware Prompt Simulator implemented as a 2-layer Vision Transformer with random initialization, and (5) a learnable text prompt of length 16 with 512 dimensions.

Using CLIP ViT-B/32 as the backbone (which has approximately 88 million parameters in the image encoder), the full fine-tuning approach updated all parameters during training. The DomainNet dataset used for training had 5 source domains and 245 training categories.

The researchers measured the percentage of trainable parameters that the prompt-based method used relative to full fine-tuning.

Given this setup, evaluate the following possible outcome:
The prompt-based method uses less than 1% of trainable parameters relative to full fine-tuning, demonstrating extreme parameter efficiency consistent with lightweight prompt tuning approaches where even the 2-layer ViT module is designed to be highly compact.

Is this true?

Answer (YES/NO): NO